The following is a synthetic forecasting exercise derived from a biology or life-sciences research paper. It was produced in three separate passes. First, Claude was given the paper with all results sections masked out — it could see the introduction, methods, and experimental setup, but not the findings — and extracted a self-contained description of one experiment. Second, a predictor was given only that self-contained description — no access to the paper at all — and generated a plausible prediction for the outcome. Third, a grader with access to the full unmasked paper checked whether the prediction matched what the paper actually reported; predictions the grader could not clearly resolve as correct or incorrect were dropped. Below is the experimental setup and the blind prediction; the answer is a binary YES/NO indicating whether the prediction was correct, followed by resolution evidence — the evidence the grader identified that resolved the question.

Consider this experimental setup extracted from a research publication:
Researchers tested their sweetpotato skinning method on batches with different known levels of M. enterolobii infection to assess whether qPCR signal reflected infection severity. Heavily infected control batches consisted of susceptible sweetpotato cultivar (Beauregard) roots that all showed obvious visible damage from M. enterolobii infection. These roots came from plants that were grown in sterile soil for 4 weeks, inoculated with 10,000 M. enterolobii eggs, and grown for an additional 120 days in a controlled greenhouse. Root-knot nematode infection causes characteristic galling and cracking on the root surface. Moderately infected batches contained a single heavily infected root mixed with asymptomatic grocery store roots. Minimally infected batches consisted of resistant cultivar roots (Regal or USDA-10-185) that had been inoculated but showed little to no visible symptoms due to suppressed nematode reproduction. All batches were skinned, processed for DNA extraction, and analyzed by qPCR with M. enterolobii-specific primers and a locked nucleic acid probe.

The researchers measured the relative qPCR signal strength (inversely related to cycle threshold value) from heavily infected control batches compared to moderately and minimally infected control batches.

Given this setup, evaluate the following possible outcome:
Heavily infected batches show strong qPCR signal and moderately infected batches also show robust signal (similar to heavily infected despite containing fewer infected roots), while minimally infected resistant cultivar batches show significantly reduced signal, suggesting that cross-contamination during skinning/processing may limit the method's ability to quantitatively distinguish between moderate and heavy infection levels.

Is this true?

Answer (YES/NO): NO